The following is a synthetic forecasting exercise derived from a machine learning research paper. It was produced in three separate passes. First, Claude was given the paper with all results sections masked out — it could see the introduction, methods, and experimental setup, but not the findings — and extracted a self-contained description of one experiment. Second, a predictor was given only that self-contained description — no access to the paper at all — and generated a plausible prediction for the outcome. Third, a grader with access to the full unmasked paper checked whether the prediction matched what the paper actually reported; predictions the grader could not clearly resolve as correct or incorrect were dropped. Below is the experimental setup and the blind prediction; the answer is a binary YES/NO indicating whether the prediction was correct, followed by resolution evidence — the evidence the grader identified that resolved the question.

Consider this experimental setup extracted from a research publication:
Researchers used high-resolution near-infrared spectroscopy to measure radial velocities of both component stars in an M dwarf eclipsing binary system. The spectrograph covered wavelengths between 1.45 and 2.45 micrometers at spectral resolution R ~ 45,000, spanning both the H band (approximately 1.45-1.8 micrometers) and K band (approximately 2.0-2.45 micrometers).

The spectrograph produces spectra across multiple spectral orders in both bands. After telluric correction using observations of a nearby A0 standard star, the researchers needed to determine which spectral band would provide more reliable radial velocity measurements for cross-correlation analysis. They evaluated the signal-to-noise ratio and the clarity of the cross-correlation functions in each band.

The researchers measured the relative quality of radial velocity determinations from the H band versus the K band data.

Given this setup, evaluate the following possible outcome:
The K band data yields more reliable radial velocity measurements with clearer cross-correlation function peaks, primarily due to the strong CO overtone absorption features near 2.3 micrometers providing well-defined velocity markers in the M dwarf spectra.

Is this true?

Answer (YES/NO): NO